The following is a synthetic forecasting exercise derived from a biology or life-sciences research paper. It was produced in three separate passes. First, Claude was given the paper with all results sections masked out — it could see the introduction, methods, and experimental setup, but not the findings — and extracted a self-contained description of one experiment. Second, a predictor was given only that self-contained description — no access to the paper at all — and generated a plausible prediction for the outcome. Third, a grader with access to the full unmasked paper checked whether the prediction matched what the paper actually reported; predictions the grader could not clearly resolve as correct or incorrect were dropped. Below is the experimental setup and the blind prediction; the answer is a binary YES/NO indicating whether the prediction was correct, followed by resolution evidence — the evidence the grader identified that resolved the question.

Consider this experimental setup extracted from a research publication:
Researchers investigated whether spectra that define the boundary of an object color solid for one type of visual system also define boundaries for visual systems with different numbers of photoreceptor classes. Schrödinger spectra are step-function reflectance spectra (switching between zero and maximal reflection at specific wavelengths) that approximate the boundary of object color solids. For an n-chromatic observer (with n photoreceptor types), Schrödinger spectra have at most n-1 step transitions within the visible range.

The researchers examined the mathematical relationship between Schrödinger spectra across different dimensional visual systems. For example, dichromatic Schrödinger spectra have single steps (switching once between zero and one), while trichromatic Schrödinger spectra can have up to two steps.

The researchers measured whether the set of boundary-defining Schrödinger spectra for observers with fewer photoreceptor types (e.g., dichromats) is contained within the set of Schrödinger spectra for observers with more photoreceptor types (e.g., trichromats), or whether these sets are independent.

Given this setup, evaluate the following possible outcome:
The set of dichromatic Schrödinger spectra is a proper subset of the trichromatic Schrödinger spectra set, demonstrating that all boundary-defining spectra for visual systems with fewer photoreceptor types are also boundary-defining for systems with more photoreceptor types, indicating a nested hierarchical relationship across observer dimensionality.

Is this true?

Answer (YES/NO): YES